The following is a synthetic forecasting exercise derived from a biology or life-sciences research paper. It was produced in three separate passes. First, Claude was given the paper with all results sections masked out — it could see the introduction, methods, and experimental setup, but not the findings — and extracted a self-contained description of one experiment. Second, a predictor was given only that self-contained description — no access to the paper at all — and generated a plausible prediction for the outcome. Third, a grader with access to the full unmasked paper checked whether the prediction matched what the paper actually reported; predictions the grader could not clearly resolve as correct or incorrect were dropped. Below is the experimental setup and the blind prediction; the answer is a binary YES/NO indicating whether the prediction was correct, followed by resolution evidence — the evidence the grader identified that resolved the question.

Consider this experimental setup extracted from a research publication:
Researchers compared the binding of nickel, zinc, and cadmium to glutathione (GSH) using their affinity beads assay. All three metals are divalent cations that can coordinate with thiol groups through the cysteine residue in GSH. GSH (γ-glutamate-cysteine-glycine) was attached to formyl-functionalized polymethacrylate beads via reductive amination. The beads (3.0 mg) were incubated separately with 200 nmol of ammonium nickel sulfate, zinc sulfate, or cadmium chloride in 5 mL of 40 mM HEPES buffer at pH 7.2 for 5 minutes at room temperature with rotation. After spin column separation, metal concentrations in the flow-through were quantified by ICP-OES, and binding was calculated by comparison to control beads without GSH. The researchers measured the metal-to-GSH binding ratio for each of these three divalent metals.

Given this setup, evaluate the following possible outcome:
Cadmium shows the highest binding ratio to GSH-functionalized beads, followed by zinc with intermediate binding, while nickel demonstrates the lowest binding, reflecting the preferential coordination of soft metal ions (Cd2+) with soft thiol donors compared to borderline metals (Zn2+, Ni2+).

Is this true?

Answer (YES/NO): NO